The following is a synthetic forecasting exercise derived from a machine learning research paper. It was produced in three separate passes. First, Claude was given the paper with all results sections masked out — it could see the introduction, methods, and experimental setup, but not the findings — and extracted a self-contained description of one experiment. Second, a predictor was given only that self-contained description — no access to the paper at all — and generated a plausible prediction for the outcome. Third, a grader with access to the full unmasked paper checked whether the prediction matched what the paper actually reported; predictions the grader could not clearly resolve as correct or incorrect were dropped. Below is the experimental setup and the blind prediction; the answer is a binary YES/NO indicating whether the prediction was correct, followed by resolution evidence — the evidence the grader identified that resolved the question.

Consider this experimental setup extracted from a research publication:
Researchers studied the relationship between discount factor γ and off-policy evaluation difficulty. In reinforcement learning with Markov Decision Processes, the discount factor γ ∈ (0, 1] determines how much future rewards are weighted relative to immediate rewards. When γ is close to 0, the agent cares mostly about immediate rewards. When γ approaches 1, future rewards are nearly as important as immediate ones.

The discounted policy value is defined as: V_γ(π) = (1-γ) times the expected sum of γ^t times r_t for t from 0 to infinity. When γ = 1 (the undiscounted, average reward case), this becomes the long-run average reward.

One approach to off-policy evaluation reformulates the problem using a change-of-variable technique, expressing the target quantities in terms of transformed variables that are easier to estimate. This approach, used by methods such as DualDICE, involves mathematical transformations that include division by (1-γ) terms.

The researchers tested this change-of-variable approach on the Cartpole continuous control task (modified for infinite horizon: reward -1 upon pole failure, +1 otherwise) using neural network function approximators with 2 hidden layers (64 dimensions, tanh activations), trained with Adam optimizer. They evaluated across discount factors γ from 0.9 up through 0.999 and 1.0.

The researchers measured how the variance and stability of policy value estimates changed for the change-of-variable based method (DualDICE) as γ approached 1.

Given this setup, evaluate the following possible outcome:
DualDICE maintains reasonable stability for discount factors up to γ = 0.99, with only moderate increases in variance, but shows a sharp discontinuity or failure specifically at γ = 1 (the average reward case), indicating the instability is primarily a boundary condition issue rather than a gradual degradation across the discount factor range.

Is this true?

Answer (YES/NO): NO